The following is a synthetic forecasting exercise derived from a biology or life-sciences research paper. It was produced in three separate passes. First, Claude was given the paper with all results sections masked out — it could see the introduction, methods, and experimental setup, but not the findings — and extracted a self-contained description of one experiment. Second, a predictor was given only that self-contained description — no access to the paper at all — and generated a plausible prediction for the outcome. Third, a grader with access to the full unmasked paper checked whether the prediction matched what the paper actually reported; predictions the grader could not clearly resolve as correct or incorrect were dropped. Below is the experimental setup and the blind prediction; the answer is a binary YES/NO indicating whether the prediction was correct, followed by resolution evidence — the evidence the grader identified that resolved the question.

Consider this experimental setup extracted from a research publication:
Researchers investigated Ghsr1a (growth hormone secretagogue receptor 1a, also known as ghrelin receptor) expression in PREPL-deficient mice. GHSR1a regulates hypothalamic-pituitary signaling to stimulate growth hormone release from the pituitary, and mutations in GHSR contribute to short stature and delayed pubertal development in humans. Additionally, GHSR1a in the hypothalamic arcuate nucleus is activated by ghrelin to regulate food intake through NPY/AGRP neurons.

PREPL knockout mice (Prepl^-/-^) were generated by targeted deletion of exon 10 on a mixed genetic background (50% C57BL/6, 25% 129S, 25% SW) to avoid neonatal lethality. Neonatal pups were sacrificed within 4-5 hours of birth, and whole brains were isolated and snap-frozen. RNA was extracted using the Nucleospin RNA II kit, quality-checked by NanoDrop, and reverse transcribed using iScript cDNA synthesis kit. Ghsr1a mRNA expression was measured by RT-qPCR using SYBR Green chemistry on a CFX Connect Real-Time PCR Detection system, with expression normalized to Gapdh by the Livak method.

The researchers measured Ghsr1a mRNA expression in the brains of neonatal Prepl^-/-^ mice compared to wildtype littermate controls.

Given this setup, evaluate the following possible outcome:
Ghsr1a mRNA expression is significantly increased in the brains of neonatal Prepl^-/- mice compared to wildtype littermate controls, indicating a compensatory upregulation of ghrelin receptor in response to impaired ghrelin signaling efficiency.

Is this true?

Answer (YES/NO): NO